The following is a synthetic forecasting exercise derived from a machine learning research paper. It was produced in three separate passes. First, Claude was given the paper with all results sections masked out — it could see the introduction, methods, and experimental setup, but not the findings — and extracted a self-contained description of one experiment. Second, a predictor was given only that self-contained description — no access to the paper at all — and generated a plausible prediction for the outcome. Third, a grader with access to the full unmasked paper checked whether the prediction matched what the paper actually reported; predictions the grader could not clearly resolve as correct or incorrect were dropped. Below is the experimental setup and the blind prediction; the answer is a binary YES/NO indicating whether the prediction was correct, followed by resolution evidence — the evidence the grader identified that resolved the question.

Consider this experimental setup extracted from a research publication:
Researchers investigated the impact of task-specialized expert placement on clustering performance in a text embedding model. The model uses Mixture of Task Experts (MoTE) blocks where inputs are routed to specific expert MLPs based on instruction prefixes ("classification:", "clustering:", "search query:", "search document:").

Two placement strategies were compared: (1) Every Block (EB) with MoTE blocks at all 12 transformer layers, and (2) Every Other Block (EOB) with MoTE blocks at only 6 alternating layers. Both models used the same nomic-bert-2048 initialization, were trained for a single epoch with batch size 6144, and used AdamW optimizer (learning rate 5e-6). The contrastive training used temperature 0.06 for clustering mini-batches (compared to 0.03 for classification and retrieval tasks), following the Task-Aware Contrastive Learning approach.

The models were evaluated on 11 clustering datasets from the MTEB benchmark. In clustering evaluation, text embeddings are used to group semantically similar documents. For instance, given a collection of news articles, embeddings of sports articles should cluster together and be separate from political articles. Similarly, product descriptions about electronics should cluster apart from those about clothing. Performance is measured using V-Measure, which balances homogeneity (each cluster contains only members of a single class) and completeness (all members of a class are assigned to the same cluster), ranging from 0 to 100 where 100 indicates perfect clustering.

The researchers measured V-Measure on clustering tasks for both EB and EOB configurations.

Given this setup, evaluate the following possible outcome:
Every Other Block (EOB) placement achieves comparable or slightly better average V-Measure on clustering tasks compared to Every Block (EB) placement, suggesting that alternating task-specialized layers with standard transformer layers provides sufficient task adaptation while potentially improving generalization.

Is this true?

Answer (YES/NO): NO